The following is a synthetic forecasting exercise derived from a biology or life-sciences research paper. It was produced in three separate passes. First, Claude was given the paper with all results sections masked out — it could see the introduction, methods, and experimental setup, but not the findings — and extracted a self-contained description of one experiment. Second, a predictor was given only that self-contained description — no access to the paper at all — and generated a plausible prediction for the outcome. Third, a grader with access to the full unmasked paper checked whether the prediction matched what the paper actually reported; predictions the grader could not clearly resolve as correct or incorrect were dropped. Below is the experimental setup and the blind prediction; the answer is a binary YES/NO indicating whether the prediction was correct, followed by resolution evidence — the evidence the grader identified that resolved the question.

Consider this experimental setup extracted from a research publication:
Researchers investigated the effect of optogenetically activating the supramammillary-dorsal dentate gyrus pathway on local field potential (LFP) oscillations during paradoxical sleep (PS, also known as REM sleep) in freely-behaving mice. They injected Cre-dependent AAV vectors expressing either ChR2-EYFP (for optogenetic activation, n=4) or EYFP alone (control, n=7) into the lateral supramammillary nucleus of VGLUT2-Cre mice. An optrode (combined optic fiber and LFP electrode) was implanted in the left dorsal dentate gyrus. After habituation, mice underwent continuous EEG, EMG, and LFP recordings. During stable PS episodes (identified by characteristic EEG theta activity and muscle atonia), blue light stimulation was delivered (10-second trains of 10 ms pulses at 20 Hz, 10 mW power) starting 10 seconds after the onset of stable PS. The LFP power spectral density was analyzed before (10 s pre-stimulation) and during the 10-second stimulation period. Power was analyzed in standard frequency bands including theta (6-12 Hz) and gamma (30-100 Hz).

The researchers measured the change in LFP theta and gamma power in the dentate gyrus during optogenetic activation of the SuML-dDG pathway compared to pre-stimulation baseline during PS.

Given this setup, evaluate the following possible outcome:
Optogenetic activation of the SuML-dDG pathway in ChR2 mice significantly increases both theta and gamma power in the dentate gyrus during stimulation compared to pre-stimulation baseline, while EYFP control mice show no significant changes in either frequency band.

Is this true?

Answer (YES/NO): YES